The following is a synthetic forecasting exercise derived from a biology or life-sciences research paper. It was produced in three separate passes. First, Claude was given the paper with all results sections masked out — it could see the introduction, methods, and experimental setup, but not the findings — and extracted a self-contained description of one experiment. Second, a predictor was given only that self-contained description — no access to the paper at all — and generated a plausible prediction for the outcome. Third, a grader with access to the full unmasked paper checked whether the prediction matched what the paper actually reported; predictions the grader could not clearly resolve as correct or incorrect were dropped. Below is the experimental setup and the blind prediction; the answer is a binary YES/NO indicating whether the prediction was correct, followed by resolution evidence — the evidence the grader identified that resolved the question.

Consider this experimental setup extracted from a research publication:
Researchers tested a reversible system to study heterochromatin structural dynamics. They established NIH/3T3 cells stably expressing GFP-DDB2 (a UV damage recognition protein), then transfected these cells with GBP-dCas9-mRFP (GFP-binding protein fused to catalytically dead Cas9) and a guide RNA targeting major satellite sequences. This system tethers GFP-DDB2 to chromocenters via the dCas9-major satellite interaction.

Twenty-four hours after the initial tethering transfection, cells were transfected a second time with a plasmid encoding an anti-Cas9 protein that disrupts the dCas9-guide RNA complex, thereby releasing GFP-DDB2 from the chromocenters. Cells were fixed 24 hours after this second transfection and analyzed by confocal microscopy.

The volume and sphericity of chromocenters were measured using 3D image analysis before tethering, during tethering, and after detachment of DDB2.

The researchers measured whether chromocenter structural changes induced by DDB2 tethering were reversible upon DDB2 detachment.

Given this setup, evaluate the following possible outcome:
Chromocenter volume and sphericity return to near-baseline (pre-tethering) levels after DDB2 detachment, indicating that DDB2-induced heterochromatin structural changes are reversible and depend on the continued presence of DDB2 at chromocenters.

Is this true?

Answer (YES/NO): YES